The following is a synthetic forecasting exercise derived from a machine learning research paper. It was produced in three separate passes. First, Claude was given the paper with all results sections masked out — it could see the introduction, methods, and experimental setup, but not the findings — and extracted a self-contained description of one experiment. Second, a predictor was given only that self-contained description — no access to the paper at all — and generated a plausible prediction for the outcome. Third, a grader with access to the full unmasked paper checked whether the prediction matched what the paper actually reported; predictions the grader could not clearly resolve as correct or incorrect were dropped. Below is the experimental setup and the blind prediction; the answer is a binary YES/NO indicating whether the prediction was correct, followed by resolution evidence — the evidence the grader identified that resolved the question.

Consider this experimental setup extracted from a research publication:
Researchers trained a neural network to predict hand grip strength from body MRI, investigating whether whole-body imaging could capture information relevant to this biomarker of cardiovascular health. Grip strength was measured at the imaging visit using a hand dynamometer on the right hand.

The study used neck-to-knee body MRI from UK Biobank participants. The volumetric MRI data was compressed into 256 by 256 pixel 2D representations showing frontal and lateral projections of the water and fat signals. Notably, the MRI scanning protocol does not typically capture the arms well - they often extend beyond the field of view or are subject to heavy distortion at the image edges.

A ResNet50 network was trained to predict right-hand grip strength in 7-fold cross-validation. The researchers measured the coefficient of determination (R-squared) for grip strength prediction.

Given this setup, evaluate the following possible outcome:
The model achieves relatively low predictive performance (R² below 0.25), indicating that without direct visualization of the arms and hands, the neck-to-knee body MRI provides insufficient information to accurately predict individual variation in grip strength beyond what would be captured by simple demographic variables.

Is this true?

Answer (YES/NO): NO